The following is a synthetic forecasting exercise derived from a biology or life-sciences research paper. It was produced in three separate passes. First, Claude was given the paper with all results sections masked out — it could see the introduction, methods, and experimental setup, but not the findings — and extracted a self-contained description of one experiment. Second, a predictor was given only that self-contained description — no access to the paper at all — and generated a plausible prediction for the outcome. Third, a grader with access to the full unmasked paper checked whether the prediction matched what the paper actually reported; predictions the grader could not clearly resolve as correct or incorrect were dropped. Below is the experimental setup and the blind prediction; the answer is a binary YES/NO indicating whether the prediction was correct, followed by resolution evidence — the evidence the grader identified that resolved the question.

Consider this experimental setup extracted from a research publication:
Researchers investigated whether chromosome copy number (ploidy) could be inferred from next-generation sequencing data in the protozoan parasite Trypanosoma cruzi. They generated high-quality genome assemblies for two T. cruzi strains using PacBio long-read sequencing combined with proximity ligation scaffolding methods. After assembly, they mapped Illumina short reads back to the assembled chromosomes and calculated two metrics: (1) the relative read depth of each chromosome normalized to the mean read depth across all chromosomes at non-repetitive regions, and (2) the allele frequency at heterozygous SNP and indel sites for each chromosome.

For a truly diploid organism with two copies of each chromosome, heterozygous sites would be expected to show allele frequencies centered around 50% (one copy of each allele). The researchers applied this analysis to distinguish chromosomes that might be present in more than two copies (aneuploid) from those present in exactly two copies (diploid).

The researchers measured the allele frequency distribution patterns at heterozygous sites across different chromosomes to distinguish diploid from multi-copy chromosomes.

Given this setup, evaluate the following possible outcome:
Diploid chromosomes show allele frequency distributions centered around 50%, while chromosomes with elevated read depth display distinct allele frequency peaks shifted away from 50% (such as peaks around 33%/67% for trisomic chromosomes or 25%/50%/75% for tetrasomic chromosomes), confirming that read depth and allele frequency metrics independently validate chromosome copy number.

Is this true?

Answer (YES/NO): YES